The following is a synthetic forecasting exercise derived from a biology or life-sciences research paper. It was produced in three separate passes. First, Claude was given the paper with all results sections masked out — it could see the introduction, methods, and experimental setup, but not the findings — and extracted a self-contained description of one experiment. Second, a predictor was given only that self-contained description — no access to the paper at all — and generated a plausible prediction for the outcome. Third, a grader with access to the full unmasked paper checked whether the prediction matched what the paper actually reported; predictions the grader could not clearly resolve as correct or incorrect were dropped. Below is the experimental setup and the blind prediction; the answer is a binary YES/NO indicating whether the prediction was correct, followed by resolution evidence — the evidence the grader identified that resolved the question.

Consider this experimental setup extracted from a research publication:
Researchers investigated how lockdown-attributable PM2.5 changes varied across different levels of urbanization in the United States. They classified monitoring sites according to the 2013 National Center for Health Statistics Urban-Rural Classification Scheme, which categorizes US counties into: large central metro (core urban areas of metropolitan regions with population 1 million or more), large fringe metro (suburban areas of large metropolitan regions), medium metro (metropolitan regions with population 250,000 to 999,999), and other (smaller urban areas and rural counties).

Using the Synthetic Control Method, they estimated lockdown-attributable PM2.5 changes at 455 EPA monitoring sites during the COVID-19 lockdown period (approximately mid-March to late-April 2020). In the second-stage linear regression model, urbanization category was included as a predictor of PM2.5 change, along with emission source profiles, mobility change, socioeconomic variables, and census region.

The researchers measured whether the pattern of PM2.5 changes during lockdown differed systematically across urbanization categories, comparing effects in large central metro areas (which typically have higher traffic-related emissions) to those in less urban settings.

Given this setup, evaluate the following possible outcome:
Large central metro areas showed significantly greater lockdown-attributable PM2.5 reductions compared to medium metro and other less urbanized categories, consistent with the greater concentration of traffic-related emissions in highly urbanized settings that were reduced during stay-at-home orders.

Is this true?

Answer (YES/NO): NO